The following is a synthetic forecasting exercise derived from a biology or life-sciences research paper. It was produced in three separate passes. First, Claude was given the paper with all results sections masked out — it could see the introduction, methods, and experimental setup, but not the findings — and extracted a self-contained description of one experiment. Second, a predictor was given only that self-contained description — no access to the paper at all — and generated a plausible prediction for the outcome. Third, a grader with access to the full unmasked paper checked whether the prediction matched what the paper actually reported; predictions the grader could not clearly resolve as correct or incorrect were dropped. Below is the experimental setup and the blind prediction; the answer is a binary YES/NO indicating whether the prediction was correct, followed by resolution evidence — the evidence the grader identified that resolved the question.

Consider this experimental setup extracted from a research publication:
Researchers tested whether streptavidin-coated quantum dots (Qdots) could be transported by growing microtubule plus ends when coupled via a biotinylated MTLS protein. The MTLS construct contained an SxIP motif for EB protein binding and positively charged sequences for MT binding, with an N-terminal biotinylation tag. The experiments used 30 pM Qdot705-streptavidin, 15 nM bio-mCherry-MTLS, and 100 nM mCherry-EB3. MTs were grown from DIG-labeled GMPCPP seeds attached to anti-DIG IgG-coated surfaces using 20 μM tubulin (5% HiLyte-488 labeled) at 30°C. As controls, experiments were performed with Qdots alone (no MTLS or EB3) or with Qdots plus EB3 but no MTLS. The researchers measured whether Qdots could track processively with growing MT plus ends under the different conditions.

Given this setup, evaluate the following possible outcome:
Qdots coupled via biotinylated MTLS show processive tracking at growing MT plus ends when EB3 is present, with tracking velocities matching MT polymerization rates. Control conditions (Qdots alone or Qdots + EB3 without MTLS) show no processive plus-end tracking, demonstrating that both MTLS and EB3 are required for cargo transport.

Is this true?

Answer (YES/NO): YES